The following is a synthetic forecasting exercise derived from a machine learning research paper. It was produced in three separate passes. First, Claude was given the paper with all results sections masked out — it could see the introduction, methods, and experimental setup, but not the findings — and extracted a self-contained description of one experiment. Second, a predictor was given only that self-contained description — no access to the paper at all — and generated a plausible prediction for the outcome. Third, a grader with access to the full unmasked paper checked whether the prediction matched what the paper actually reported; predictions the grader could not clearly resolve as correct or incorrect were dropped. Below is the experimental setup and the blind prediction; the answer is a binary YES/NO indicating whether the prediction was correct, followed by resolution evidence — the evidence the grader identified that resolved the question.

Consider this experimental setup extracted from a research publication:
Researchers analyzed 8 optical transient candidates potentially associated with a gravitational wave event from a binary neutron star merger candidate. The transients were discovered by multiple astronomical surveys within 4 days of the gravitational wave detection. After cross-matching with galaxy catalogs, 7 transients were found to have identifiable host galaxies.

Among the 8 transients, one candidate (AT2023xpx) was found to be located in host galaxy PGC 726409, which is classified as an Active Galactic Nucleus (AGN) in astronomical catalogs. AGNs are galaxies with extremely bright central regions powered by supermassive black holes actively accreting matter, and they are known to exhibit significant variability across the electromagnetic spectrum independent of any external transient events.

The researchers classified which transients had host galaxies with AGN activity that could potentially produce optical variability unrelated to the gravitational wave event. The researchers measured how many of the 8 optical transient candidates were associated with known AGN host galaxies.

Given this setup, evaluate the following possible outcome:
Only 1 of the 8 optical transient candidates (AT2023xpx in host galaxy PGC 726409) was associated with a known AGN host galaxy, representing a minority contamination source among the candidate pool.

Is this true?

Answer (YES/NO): YES